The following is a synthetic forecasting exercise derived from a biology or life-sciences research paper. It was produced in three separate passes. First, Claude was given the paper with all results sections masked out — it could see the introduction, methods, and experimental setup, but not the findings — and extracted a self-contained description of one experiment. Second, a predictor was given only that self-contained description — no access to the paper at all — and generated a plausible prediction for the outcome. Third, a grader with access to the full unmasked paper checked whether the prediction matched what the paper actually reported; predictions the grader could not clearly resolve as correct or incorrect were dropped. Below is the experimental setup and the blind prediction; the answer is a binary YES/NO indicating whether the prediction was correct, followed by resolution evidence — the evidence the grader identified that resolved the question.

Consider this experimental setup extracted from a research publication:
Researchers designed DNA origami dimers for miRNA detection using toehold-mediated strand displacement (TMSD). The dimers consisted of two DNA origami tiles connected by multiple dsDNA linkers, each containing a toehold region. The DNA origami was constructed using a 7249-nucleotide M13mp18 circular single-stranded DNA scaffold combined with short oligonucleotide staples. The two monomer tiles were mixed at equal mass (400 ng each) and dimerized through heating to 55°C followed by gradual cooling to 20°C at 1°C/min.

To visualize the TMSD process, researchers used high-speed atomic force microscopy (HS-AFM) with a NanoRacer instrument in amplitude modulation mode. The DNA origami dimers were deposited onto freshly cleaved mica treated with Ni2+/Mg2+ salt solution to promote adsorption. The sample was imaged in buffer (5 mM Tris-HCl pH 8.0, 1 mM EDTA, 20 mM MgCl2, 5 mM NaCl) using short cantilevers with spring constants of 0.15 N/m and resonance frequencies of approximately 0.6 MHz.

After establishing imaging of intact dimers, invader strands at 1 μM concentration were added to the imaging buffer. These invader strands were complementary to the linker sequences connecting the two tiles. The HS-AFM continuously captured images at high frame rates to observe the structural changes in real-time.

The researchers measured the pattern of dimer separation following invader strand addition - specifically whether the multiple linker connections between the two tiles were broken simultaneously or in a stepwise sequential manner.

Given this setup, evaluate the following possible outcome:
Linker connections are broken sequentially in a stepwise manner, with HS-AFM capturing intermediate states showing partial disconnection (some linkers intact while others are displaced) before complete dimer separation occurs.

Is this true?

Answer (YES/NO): YES